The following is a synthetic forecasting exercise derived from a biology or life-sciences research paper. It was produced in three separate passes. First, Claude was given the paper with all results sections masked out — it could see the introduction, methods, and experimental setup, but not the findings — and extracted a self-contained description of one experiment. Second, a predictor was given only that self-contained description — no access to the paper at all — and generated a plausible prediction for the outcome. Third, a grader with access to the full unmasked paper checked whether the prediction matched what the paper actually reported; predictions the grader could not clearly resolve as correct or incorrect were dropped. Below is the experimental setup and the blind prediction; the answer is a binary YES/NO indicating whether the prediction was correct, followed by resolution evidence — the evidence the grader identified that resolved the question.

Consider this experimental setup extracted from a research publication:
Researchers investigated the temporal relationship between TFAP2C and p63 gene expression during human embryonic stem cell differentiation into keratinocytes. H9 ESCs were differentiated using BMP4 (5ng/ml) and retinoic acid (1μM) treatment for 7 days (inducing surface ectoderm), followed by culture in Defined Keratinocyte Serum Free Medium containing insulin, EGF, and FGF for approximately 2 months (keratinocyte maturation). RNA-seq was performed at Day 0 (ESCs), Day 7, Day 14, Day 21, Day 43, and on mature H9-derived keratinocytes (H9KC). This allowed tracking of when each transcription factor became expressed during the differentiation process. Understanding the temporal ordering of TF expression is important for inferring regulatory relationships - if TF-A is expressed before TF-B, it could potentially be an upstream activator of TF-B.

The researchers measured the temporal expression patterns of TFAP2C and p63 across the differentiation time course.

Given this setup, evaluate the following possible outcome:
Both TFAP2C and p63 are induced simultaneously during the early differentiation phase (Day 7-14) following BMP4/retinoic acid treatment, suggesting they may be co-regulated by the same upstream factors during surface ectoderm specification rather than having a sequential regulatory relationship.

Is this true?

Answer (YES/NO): NO